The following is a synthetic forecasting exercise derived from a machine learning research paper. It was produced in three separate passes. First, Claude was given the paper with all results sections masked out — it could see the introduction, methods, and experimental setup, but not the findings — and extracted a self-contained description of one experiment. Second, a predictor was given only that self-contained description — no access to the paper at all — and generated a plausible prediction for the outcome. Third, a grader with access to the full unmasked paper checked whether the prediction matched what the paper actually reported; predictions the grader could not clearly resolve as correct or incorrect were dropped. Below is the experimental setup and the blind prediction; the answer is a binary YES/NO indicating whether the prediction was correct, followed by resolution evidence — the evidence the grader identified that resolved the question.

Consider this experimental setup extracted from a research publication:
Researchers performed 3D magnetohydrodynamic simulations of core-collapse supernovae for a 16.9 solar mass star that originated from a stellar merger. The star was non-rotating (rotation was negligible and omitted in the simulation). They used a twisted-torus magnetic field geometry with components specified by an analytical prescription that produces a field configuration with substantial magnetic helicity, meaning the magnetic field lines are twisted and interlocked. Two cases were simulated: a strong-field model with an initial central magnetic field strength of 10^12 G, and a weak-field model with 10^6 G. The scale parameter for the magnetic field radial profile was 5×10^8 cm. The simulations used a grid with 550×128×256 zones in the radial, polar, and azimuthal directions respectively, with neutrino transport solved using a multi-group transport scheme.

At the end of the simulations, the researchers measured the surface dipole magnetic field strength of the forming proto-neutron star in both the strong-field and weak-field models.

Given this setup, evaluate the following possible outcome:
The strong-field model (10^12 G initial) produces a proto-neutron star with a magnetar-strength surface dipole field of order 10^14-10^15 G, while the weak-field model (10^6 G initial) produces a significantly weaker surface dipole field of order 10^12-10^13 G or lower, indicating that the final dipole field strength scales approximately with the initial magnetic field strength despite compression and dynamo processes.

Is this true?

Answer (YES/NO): NO